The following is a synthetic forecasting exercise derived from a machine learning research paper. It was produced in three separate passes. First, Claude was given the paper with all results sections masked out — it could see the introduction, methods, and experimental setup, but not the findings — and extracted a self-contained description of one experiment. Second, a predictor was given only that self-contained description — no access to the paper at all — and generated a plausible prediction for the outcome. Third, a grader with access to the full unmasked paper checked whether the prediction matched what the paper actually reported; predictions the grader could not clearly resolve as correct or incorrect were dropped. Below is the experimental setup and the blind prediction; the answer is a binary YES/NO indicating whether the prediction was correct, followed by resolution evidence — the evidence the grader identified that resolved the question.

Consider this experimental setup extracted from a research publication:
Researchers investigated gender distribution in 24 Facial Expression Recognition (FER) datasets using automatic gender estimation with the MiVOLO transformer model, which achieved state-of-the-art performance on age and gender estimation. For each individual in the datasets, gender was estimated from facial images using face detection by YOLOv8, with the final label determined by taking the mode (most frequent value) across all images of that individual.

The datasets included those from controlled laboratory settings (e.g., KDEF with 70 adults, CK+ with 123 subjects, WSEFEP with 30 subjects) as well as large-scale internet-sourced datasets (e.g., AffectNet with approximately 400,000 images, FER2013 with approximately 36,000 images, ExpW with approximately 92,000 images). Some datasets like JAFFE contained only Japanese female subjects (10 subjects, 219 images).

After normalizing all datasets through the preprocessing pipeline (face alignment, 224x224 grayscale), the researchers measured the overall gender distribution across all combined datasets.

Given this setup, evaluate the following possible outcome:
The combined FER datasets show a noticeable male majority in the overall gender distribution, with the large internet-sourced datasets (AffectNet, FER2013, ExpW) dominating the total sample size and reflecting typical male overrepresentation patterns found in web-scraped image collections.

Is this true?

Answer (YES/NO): NO